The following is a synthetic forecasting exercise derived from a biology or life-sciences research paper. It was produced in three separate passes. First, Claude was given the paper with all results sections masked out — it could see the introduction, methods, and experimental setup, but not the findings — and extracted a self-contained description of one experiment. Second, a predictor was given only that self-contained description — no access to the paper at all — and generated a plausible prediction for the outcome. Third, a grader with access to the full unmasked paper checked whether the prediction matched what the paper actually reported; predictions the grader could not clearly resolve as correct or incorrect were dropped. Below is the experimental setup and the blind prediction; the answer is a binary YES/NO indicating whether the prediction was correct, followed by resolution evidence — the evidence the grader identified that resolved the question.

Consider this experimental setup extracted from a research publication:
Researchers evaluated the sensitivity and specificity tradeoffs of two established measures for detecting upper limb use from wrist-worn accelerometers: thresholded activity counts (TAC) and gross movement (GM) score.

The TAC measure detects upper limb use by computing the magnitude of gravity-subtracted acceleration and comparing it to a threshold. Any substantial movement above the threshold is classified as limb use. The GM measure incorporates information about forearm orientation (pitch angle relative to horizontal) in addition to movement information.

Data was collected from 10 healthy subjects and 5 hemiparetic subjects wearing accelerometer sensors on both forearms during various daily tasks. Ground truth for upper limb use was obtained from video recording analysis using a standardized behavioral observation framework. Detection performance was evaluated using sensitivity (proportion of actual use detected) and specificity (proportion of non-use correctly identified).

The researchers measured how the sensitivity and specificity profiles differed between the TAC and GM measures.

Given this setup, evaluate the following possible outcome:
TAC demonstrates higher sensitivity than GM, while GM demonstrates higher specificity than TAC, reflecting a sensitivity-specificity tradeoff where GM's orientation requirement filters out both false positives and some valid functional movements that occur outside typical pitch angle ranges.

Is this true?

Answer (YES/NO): YES